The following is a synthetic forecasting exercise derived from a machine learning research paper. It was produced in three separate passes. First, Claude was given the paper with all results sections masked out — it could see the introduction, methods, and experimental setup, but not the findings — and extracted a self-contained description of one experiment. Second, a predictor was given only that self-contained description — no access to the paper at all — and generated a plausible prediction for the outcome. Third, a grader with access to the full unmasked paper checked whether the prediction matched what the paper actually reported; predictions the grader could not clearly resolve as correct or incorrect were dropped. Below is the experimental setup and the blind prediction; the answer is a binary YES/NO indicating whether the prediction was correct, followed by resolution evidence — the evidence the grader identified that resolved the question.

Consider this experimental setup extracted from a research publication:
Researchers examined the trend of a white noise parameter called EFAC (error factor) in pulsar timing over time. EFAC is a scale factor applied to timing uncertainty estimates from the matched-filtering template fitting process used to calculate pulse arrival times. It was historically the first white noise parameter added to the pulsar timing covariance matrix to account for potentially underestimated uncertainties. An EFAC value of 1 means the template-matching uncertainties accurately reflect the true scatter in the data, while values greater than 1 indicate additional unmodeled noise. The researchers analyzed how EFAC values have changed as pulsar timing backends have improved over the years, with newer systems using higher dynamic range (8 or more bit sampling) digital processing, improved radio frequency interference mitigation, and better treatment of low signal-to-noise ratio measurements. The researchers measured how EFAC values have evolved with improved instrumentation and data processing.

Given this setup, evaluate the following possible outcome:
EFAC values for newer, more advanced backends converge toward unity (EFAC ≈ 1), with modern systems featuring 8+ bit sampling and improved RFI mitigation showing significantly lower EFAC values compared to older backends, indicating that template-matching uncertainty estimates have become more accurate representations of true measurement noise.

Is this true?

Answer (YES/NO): YES